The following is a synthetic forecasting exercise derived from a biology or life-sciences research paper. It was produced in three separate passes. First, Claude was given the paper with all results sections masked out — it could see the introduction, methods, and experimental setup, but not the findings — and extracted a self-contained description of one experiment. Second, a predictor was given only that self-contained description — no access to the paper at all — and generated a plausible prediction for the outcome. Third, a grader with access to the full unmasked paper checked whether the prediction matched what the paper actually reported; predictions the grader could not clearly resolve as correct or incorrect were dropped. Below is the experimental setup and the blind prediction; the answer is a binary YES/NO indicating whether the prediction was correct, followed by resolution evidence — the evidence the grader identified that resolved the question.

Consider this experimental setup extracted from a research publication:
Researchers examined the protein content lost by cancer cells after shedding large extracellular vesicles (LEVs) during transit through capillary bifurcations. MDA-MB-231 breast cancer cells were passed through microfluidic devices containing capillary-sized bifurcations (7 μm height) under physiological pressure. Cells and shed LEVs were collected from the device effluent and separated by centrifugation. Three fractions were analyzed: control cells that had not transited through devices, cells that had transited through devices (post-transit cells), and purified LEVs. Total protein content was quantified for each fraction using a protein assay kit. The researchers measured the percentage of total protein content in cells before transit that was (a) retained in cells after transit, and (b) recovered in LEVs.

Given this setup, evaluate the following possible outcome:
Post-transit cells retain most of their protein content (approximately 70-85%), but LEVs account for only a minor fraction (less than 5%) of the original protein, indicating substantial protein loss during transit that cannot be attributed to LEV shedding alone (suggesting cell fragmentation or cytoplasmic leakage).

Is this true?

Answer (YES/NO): NO